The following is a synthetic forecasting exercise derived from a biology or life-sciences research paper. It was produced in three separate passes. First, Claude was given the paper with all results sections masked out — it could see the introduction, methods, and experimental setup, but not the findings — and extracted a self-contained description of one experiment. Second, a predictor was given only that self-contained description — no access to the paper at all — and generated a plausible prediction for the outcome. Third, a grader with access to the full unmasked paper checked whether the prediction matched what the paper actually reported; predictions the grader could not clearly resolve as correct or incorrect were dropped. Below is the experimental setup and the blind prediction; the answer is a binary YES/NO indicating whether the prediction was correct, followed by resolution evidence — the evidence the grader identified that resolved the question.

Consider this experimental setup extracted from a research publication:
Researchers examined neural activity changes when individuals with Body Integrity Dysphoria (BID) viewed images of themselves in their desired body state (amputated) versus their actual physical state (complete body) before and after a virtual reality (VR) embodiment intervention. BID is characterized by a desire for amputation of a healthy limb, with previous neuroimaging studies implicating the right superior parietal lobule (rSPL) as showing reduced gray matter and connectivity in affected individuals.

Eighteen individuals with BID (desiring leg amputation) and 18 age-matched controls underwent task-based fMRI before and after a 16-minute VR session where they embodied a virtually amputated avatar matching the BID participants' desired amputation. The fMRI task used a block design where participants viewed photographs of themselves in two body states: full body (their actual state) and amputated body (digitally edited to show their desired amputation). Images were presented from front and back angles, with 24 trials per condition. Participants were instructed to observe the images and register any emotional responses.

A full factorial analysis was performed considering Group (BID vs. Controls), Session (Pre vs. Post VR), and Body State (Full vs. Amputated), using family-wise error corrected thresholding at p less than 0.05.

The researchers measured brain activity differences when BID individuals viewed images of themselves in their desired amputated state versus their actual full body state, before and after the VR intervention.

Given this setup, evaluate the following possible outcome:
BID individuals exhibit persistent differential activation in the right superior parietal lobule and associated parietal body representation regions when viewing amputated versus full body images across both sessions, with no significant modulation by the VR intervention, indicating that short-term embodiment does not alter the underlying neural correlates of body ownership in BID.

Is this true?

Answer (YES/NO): NO